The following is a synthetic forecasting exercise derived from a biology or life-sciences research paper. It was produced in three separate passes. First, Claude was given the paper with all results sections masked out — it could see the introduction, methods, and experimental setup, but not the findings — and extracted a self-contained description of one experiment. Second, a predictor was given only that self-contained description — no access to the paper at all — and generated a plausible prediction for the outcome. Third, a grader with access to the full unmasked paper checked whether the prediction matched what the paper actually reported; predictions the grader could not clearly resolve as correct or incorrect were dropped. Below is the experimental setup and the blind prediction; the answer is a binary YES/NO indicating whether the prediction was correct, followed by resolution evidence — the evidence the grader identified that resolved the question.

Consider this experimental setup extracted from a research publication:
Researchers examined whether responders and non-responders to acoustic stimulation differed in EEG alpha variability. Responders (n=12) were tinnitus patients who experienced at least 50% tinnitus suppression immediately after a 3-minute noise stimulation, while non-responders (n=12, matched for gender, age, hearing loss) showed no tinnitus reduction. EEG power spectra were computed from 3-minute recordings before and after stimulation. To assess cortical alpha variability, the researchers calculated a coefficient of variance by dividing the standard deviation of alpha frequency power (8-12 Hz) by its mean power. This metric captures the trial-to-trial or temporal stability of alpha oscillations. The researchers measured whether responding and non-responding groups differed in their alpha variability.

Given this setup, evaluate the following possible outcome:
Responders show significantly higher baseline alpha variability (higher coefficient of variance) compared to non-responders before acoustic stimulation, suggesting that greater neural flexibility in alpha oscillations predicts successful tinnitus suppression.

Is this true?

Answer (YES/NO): NO